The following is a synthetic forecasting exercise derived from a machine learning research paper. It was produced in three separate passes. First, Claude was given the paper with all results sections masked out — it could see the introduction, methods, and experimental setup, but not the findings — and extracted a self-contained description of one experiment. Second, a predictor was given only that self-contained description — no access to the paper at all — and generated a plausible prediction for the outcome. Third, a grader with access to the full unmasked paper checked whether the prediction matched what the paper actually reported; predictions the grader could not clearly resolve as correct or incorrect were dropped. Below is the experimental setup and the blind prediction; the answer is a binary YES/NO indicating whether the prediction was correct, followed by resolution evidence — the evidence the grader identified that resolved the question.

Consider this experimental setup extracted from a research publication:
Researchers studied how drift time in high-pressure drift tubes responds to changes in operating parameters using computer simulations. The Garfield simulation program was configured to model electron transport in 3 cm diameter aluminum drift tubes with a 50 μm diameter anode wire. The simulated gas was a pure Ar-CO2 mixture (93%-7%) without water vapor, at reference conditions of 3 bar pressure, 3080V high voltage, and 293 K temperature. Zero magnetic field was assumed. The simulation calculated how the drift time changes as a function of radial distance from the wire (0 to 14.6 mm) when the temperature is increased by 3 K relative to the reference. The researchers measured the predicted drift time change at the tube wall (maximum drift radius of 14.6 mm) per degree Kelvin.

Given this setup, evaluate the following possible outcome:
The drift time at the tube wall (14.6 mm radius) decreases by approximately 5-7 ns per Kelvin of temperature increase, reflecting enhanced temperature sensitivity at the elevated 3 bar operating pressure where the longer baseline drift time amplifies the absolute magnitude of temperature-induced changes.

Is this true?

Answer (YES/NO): NO